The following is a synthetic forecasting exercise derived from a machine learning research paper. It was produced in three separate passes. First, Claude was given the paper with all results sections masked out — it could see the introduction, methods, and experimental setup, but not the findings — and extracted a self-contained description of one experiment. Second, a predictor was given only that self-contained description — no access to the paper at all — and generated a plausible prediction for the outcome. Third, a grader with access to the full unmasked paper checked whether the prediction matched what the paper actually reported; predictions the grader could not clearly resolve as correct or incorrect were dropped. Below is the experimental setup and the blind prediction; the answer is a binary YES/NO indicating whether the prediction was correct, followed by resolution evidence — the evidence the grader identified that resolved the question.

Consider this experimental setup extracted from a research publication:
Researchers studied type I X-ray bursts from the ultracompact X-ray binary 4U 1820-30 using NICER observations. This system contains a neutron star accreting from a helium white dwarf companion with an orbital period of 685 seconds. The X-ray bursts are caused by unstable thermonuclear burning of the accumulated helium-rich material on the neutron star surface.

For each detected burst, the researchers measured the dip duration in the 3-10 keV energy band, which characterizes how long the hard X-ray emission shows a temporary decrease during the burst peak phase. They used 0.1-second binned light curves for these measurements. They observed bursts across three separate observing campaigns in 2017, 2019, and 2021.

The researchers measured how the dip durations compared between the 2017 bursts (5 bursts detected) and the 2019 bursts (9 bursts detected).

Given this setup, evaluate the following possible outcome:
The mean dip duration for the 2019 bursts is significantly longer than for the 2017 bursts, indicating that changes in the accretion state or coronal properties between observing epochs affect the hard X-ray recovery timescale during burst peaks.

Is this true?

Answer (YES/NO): YES